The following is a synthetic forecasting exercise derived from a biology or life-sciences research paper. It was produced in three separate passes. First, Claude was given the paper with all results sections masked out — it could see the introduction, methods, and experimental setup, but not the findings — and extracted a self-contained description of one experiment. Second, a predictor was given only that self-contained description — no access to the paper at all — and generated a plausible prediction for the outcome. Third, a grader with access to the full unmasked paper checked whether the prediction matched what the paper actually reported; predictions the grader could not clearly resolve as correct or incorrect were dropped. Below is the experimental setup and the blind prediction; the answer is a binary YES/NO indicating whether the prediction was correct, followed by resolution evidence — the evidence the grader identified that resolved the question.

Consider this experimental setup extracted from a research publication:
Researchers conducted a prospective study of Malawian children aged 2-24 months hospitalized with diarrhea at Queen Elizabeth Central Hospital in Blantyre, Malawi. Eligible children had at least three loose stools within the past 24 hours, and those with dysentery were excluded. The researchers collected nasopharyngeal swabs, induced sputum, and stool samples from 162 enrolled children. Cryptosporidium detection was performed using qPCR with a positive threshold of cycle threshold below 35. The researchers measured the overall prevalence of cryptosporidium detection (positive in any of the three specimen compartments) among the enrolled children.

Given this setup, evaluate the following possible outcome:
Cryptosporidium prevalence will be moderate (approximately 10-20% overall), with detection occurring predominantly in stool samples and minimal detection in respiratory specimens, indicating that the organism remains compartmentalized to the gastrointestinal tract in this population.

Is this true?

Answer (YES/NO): NO